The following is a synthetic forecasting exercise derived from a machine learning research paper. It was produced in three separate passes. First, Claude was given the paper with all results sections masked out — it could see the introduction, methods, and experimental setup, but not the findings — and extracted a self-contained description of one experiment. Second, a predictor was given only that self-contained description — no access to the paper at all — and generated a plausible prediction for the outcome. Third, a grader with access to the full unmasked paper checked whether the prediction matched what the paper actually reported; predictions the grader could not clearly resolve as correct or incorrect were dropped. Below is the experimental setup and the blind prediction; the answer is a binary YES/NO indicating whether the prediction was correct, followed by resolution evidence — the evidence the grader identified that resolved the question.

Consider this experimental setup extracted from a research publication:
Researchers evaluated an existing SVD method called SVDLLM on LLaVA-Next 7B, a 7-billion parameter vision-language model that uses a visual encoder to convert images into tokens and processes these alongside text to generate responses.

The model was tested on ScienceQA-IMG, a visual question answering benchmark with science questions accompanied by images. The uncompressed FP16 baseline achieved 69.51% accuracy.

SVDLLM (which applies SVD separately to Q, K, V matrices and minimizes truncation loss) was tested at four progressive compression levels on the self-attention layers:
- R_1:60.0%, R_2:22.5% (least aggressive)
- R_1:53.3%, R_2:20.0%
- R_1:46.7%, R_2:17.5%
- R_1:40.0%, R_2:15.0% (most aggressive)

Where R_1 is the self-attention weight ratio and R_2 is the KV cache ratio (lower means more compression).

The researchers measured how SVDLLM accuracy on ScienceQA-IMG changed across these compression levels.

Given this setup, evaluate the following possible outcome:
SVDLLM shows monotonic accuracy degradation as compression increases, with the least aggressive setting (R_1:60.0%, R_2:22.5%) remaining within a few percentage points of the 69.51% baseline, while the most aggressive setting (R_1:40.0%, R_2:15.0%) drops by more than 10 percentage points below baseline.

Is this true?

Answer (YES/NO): NO